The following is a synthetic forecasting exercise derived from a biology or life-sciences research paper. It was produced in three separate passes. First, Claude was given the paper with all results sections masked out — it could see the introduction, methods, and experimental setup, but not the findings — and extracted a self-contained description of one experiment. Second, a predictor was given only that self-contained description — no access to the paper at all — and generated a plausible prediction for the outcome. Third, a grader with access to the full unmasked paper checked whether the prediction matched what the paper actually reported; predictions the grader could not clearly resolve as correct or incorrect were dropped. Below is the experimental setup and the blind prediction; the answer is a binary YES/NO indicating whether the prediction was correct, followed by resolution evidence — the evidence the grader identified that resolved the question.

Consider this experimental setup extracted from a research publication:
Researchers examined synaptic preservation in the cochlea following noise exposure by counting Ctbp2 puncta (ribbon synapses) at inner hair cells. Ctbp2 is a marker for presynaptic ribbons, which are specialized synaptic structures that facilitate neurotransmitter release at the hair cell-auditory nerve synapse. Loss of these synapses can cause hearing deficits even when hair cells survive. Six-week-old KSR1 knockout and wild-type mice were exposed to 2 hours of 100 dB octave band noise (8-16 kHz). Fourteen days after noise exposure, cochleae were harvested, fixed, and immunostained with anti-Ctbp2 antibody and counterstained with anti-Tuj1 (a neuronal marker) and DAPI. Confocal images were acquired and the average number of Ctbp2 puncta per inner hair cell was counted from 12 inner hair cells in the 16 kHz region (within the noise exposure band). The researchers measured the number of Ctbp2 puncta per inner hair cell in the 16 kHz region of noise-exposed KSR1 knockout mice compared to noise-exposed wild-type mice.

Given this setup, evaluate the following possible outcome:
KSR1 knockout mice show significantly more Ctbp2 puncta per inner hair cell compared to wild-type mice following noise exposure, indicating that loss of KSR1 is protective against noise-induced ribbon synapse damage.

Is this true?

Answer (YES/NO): YES